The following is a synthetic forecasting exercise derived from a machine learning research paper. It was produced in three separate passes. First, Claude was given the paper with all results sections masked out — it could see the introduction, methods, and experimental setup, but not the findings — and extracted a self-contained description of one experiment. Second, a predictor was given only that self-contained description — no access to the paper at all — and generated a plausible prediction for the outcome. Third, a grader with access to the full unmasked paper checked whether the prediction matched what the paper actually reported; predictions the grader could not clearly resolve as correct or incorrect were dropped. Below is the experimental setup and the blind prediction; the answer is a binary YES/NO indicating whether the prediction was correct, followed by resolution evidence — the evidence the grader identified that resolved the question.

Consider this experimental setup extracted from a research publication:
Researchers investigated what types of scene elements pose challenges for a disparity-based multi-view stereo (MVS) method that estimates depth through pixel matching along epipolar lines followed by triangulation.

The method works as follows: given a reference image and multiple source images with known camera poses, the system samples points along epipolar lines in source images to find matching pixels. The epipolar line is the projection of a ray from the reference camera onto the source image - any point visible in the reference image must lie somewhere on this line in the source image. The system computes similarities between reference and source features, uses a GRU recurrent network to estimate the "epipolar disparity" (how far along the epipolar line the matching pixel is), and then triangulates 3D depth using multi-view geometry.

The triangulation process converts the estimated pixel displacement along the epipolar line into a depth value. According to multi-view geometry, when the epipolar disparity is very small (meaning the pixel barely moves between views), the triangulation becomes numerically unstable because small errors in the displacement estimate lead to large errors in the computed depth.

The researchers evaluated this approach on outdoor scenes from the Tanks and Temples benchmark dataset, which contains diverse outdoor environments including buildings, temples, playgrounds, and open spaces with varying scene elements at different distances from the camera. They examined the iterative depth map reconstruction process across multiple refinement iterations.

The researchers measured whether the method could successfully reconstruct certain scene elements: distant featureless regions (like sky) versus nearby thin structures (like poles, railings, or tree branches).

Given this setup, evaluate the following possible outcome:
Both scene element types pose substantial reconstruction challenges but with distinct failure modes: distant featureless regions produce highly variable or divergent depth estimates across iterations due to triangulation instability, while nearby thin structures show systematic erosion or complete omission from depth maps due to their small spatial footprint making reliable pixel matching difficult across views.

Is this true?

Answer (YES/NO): NO